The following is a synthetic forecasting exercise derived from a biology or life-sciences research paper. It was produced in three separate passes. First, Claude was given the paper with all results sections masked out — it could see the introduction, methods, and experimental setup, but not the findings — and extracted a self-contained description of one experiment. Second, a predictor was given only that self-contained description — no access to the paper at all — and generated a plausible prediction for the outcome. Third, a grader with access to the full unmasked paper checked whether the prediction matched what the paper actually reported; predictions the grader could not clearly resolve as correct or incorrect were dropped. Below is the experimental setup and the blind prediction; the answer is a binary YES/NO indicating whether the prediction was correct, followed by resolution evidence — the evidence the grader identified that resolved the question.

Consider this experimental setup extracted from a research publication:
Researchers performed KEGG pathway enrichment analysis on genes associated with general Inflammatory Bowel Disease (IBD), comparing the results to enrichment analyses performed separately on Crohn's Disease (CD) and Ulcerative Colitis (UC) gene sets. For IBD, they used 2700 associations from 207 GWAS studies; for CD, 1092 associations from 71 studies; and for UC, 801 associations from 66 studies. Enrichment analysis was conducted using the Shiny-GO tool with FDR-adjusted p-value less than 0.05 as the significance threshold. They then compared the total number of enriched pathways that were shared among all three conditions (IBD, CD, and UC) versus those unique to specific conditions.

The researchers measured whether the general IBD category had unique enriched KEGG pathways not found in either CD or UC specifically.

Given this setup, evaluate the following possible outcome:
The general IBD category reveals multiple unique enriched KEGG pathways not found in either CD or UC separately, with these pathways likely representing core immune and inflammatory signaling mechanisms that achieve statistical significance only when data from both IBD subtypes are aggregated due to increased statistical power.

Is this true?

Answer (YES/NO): YES